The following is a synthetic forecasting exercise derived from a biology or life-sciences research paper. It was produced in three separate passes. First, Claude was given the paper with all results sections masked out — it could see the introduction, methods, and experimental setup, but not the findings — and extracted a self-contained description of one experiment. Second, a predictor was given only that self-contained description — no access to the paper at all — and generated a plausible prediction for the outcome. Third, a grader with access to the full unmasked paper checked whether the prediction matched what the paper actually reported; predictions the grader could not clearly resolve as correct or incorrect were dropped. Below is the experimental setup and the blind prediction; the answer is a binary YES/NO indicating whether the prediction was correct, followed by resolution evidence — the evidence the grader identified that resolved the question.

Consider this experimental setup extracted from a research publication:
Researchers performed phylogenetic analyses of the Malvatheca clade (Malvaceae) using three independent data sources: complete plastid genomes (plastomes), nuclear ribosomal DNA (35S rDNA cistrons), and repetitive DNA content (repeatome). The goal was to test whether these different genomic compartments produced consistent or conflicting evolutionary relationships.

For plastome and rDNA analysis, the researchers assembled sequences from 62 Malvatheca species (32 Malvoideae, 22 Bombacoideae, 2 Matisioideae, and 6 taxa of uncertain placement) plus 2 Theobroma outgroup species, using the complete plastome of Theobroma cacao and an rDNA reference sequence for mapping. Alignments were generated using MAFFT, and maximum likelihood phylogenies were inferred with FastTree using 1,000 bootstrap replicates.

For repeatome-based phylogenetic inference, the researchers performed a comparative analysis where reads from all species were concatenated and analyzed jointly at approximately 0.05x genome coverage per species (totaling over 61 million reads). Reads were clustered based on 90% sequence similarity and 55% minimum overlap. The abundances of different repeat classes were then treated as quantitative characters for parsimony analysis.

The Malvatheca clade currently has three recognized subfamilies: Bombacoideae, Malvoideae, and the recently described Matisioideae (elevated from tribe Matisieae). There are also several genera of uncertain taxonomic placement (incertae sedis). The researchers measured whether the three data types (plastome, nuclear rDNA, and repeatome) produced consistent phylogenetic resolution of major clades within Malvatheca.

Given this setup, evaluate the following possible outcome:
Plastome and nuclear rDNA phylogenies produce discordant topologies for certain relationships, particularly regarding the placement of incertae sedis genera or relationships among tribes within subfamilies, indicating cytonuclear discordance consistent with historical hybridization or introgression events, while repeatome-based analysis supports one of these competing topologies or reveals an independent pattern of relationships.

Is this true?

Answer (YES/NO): YES